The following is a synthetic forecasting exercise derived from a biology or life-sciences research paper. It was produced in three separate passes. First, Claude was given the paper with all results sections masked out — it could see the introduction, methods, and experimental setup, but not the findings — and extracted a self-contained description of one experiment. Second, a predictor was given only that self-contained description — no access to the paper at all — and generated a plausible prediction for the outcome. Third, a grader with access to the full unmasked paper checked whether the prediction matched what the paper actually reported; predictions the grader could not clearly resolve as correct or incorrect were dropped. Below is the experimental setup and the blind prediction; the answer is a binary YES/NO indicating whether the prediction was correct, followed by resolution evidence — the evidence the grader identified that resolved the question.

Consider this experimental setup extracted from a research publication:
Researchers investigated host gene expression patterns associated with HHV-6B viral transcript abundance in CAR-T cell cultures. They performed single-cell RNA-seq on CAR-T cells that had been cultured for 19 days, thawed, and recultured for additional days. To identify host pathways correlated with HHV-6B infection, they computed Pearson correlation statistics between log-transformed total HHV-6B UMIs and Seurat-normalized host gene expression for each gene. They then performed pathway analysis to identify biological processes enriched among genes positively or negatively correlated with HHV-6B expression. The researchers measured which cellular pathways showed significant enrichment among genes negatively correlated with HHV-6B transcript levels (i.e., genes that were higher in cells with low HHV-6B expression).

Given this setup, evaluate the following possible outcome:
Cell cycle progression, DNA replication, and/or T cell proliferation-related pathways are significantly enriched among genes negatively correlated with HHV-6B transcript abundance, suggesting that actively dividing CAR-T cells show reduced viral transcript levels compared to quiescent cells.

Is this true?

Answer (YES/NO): NO